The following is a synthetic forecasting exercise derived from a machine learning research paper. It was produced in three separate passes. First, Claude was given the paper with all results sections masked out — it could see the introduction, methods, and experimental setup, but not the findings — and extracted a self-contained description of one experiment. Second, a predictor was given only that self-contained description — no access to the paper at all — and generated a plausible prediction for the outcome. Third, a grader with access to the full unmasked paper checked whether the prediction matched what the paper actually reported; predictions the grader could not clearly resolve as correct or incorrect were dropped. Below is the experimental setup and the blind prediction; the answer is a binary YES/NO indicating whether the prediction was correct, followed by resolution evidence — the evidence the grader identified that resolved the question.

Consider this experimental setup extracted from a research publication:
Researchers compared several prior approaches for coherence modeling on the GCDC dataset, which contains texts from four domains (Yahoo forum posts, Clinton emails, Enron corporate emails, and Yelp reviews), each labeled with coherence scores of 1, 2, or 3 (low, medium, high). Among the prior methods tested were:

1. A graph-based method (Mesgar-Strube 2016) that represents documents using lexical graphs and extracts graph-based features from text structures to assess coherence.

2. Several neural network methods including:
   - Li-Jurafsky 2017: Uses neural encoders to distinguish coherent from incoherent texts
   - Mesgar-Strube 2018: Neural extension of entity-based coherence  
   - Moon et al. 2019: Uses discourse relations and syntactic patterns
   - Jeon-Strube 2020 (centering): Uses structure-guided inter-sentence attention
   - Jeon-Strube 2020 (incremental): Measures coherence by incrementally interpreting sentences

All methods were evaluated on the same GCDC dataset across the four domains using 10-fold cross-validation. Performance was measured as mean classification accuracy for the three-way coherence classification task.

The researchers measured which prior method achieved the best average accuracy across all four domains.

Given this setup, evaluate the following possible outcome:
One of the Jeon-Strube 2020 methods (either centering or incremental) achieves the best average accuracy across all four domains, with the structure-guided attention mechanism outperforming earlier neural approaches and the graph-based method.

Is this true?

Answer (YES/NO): NO